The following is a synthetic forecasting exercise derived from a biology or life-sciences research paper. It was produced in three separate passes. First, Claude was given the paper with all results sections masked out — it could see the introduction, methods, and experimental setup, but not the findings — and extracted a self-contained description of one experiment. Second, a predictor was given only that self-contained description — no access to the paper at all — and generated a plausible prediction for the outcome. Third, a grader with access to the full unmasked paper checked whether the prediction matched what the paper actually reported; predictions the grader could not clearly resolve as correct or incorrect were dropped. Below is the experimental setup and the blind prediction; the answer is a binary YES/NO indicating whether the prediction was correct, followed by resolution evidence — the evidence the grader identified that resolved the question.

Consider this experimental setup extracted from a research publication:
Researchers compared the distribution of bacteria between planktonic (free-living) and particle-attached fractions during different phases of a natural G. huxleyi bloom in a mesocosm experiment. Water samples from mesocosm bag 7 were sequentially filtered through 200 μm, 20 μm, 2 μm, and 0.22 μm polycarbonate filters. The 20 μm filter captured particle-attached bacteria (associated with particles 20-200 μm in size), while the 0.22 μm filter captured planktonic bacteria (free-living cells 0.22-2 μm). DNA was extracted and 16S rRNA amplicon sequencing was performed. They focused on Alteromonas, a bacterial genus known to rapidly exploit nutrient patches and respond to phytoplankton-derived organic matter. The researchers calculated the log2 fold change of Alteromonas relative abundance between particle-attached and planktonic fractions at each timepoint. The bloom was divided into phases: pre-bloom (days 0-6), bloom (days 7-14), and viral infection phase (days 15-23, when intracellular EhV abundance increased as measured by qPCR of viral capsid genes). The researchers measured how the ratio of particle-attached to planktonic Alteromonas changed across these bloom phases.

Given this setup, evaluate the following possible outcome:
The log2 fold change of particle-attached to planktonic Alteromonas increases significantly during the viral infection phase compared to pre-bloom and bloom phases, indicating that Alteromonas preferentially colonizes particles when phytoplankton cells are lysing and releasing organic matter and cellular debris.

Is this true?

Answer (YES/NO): YES